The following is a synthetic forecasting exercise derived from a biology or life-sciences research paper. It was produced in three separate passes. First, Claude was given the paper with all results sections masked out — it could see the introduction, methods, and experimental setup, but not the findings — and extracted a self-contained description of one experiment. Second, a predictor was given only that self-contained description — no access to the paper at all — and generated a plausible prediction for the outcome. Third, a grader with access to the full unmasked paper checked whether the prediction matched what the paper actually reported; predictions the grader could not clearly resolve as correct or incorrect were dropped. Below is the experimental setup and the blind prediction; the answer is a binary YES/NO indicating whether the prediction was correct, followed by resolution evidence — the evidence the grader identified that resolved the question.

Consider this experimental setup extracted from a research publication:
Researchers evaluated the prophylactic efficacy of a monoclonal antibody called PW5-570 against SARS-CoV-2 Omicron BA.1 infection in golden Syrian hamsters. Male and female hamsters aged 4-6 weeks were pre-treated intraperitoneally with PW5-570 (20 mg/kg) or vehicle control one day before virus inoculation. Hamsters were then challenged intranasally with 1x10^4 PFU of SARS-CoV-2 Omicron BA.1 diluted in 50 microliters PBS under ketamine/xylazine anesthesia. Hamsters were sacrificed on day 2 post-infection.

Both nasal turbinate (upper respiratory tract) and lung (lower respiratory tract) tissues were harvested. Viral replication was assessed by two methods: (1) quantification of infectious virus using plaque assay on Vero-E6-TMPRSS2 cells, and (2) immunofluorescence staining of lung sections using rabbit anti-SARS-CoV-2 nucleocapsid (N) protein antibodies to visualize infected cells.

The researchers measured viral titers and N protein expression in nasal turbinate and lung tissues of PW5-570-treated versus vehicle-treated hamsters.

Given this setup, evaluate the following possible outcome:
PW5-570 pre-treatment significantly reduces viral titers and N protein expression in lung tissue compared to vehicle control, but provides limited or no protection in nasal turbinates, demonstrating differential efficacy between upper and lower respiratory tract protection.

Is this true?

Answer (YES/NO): NO